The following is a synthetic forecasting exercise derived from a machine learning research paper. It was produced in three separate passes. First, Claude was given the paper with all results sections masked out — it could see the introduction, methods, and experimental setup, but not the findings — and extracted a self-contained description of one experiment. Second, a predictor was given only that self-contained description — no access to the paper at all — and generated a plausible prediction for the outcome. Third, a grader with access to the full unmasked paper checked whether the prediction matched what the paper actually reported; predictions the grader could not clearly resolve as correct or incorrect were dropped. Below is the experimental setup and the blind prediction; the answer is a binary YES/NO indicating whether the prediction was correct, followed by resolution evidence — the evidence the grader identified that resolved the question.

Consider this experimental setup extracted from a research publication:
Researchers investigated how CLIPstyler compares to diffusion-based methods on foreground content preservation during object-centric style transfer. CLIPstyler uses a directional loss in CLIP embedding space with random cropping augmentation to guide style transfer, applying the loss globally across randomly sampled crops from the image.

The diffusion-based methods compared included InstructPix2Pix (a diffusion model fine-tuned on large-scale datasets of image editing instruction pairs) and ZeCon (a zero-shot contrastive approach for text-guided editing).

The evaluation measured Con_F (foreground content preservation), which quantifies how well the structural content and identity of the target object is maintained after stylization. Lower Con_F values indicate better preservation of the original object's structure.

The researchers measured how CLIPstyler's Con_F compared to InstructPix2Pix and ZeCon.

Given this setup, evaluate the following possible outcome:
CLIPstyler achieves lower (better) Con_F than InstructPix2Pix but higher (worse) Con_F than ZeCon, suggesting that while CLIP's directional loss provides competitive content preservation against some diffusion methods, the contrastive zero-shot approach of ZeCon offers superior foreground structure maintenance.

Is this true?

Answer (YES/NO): NO